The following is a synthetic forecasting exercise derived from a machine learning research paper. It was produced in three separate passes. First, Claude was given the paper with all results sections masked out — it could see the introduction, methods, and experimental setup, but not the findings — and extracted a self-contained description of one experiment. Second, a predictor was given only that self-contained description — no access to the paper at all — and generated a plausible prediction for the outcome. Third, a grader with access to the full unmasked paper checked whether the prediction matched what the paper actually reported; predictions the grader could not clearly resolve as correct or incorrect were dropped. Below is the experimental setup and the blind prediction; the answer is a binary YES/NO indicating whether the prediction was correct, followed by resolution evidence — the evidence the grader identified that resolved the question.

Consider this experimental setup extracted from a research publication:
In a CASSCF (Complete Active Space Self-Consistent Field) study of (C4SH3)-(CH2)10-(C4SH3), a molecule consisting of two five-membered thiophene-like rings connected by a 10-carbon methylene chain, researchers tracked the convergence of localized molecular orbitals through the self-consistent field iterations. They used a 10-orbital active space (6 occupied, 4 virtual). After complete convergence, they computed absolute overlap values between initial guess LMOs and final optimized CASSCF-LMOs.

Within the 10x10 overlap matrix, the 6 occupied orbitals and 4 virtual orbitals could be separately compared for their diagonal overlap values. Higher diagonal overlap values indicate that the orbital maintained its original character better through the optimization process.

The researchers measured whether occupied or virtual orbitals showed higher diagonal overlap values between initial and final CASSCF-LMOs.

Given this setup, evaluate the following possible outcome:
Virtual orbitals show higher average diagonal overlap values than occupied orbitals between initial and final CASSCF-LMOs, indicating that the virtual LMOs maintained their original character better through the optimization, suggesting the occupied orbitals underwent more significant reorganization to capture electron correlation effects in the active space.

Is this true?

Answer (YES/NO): NO